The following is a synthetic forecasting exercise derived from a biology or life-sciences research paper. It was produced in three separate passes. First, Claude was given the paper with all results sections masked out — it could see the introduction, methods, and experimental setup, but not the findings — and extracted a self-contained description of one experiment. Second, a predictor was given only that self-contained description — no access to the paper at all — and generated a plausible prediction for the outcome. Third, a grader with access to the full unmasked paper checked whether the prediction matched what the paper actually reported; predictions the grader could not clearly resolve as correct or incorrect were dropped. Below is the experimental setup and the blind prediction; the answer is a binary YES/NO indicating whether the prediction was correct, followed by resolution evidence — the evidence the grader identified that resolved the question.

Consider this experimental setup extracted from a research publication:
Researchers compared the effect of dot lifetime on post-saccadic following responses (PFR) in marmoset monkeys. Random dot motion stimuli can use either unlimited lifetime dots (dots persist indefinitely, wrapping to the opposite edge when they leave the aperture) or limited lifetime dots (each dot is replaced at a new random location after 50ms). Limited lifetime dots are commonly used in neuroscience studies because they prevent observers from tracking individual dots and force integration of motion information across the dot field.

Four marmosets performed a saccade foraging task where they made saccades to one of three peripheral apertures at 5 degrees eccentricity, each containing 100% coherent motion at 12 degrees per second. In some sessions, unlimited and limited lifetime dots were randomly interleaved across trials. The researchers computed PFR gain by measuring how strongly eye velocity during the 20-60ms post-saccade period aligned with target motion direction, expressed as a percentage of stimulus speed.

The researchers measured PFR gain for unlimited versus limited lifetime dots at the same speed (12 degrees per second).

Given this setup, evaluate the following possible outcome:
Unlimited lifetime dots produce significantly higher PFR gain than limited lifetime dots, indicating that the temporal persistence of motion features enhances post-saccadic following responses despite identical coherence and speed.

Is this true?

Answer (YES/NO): YES